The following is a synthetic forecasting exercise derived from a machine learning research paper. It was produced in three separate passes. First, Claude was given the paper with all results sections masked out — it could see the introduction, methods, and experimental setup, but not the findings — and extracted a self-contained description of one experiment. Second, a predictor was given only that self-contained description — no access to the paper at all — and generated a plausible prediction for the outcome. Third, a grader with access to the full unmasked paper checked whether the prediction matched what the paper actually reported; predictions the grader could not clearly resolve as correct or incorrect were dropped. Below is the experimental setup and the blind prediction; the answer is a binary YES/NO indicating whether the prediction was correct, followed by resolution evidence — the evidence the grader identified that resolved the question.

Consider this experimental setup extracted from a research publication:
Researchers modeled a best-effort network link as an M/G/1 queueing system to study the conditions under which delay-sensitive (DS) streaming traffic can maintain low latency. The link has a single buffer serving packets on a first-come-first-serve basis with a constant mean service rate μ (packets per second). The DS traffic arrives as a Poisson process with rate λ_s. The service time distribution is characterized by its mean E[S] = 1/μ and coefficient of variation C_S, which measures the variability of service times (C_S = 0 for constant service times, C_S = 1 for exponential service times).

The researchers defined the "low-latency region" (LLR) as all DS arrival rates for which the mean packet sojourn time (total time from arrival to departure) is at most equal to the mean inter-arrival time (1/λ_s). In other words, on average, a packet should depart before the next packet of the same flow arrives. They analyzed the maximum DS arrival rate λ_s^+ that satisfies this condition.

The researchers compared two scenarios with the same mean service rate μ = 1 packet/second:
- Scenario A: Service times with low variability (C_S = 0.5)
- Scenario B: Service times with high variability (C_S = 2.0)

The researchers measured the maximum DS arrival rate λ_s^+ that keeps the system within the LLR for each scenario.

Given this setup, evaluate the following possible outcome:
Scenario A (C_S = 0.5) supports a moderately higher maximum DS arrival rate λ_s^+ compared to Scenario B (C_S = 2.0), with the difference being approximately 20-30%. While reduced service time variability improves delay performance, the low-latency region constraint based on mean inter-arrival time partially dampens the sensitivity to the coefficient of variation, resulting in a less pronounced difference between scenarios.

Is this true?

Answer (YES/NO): NO